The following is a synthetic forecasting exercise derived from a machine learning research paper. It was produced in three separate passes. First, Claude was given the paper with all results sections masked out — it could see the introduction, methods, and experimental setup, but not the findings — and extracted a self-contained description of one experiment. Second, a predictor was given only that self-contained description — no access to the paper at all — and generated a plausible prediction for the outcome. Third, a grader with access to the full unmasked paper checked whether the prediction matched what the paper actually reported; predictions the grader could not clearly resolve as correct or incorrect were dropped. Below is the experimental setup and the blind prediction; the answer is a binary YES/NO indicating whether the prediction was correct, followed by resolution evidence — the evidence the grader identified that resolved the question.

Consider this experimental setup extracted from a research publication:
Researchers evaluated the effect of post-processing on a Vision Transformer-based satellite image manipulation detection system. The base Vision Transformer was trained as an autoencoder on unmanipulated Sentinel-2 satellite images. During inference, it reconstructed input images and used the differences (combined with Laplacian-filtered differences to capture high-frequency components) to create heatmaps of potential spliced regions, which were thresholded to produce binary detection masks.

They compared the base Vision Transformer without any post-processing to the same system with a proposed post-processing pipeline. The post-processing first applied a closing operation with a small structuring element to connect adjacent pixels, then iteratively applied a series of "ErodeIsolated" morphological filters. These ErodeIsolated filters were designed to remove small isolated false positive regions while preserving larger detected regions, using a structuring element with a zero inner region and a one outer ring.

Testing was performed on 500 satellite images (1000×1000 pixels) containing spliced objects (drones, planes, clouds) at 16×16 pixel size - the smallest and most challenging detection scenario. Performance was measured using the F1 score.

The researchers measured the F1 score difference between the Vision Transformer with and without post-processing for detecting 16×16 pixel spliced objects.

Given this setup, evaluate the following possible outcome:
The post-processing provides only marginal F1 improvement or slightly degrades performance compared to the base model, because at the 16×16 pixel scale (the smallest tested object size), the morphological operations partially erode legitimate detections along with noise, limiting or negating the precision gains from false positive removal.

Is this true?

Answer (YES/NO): NO